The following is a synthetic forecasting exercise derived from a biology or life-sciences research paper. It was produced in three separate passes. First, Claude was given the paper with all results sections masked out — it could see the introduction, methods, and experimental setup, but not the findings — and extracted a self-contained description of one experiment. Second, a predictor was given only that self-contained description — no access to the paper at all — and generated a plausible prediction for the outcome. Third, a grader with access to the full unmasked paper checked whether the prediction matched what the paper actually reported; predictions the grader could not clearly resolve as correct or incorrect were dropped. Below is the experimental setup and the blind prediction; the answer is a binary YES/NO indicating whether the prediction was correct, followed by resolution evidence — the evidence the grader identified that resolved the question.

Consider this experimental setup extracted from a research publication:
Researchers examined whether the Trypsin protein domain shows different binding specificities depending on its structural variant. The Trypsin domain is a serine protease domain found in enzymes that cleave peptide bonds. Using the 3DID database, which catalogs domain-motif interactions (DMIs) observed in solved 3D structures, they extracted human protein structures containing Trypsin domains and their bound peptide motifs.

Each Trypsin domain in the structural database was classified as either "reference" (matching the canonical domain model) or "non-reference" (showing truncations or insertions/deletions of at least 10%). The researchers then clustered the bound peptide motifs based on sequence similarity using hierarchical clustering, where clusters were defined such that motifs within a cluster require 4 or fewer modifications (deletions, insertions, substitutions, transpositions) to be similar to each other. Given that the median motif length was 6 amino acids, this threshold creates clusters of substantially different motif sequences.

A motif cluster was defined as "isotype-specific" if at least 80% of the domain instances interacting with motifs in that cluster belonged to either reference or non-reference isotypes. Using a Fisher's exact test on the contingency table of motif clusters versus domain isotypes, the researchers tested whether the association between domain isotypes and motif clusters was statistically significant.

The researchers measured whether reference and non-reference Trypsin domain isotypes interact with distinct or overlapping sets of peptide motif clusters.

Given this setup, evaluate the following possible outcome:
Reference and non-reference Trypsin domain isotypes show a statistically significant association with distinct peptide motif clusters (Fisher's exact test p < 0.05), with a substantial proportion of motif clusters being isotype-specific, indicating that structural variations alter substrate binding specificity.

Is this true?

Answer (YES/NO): YES